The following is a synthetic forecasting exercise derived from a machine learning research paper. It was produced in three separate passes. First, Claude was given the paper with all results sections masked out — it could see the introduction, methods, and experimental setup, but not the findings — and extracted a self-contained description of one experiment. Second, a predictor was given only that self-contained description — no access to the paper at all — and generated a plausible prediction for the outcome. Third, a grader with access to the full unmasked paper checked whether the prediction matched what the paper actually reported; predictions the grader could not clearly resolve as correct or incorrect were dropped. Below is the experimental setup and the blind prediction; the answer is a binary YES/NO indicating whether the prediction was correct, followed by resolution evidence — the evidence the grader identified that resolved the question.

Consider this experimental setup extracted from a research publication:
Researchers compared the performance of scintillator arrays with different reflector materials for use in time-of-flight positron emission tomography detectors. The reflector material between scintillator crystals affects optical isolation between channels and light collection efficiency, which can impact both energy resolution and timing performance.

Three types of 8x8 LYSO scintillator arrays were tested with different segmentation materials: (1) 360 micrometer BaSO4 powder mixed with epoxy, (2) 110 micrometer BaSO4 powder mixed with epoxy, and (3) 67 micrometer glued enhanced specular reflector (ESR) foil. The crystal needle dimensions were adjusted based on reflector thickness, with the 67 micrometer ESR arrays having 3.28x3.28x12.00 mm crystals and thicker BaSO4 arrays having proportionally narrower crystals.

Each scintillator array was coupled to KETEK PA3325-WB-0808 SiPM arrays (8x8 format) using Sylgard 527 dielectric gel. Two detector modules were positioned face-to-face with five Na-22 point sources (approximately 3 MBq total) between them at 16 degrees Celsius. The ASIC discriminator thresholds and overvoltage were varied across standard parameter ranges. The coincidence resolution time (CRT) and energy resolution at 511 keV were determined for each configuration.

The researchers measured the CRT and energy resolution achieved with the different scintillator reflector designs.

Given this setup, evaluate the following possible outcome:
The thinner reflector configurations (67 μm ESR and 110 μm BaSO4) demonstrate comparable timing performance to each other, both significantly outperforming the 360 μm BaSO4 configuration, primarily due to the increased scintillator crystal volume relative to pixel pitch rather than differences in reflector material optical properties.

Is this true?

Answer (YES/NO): NO